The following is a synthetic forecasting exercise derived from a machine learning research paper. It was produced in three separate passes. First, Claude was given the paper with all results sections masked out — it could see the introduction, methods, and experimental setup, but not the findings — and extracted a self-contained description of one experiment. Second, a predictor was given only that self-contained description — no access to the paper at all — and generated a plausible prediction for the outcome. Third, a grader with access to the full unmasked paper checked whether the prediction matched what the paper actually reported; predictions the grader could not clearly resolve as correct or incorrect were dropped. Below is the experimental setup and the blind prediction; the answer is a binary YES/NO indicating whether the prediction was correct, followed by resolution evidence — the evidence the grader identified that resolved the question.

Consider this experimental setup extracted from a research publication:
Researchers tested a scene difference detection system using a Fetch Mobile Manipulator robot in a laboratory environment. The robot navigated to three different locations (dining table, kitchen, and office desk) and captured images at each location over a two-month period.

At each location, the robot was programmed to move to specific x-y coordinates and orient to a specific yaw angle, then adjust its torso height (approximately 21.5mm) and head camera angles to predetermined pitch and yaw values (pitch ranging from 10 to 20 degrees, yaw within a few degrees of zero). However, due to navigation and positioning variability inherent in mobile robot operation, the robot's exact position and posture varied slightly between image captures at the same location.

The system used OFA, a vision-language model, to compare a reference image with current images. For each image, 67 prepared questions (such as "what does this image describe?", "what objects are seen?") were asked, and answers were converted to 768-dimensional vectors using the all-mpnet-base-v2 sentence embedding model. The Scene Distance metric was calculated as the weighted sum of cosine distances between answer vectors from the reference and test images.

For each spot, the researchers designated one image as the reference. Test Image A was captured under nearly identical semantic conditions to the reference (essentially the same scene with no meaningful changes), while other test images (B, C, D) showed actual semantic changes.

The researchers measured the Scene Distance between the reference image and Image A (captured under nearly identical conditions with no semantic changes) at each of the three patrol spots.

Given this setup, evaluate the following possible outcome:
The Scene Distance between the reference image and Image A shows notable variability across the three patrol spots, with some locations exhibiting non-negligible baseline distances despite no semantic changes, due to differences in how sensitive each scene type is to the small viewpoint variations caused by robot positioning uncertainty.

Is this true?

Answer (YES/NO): NO